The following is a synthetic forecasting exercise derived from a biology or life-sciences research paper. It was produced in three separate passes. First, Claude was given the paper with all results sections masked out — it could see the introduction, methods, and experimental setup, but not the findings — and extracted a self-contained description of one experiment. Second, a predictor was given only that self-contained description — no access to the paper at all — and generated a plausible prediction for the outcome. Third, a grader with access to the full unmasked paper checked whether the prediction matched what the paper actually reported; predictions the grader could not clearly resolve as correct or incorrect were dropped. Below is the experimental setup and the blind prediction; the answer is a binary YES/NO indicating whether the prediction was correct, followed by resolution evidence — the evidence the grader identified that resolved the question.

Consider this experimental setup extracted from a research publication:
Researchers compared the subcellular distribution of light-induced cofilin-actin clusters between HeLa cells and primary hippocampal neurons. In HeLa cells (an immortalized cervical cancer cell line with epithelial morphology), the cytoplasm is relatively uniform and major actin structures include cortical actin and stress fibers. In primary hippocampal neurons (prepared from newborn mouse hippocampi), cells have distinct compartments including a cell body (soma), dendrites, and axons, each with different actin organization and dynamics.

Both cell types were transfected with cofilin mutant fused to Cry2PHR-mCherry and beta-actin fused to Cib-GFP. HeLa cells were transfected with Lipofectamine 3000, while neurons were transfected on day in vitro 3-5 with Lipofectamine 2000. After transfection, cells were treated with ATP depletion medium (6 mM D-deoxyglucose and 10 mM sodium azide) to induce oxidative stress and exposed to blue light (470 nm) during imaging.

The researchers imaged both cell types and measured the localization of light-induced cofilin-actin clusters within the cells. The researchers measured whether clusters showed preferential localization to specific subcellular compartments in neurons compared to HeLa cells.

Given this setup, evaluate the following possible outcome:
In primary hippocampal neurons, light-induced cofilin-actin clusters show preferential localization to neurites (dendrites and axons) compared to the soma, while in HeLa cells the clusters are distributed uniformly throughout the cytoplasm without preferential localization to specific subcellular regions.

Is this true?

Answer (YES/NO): NO